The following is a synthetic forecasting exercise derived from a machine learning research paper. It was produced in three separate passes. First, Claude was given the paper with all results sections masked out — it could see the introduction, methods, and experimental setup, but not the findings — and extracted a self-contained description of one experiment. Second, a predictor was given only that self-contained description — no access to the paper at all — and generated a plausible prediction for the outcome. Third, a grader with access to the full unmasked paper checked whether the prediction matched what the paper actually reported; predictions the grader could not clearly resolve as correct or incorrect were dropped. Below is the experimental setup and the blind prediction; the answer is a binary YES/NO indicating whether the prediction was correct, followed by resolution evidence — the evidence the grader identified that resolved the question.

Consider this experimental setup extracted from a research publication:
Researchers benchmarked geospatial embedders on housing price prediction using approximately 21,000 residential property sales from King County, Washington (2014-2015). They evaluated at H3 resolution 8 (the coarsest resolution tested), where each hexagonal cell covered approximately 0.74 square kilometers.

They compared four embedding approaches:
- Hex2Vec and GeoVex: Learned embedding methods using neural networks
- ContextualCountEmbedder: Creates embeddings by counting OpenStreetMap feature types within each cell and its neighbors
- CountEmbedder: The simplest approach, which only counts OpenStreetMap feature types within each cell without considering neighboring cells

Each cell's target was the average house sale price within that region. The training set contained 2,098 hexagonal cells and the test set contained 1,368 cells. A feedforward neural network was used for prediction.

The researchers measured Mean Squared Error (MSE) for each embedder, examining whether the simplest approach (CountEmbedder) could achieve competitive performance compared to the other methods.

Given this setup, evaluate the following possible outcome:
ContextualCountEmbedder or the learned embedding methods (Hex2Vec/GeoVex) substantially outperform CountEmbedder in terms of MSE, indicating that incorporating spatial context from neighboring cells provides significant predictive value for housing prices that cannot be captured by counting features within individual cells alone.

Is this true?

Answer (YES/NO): YES